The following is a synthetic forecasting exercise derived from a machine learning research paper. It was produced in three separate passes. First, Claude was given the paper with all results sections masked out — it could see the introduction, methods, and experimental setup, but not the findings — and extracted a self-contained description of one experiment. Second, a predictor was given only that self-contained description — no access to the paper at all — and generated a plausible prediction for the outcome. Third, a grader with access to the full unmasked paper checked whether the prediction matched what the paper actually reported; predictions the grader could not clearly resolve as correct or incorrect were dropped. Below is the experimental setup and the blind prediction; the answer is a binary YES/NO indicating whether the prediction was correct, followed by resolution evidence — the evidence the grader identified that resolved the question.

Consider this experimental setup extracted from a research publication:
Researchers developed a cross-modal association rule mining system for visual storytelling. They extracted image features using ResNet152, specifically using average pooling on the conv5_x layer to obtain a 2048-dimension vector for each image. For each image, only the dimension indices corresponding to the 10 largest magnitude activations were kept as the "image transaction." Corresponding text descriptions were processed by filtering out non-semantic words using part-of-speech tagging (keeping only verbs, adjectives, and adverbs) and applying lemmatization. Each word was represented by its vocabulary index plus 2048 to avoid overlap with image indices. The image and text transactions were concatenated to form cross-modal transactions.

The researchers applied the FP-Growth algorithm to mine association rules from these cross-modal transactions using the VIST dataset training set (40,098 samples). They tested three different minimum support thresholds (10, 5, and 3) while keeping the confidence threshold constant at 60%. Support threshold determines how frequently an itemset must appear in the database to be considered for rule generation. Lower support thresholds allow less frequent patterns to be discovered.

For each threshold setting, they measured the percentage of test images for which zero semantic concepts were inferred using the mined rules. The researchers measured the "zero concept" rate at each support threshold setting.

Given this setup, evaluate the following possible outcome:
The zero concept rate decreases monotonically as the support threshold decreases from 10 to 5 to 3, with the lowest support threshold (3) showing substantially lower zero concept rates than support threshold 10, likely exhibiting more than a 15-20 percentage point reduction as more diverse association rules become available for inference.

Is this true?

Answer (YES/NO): NO